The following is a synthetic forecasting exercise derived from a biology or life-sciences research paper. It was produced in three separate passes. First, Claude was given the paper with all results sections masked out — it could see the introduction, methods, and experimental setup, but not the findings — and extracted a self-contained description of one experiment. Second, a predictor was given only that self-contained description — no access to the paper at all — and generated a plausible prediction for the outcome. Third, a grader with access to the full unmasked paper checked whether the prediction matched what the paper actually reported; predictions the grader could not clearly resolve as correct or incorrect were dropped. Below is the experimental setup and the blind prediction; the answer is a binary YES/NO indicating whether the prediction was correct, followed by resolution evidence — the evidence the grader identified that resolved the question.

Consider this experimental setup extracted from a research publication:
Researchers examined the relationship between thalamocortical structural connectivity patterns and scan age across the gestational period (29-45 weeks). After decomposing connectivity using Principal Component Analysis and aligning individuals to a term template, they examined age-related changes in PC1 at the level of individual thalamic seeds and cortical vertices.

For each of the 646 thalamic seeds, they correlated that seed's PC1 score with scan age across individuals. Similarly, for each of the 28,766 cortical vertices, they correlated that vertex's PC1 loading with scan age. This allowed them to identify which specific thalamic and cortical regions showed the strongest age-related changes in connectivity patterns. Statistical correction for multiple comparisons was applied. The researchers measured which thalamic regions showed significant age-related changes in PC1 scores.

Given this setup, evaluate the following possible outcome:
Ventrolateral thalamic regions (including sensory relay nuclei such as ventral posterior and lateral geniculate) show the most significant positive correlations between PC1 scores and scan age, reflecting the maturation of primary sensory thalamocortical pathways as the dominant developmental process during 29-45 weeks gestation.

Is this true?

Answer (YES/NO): NO